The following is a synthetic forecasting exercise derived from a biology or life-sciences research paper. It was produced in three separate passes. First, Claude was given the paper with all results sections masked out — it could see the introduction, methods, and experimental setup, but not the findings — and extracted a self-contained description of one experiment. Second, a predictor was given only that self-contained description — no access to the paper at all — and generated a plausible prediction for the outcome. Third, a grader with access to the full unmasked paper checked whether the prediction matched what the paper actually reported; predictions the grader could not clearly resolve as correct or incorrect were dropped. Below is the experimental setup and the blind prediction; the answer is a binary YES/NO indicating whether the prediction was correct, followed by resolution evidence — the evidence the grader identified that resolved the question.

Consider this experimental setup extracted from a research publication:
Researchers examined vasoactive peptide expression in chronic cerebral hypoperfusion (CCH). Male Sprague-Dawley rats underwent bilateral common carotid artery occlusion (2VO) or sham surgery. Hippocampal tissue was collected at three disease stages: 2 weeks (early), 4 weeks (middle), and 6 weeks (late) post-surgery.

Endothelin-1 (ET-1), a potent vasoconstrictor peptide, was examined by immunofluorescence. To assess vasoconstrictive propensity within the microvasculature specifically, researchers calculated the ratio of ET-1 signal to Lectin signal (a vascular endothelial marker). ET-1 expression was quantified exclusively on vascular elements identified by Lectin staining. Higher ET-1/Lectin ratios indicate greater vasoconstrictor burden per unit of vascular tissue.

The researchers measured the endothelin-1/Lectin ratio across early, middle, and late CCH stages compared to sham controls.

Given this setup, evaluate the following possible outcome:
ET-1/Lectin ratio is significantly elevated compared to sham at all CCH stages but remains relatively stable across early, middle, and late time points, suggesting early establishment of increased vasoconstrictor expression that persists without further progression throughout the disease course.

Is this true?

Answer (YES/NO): NO